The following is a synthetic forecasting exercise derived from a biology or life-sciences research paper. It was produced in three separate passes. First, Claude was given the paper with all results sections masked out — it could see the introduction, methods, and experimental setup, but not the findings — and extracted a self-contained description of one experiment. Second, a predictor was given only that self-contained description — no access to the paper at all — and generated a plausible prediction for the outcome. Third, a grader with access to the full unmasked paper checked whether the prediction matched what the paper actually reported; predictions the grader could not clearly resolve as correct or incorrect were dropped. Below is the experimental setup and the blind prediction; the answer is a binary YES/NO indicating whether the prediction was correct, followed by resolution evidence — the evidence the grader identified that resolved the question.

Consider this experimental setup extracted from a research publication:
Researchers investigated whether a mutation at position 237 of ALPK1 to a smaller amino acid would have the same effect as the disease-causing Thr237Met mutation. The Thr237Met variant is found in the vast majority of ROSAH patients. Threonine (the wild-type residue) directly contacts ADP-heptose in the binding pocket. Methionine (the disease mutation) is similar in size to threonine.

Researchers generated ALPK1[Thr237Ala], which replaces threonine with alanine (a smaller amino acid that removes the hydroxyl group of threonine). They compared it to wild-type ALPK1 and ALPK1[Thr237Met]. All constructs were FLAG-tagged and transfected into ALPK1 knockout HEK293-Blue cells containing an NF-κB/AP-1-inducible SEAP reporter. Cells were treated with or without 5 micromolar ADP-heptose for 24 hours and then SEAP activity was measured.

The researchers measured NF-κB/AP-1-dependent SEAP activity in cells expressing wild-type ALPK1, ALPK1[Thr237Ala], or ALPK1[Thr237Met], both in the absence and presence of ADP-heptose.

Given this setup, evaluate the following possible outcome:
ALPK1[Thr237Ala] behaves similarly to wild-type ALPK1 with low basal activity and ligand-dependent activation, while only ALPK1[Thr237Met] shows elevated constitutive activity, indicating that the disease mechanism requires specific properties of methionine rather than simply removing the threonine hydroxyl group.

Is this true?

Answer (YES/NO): NO